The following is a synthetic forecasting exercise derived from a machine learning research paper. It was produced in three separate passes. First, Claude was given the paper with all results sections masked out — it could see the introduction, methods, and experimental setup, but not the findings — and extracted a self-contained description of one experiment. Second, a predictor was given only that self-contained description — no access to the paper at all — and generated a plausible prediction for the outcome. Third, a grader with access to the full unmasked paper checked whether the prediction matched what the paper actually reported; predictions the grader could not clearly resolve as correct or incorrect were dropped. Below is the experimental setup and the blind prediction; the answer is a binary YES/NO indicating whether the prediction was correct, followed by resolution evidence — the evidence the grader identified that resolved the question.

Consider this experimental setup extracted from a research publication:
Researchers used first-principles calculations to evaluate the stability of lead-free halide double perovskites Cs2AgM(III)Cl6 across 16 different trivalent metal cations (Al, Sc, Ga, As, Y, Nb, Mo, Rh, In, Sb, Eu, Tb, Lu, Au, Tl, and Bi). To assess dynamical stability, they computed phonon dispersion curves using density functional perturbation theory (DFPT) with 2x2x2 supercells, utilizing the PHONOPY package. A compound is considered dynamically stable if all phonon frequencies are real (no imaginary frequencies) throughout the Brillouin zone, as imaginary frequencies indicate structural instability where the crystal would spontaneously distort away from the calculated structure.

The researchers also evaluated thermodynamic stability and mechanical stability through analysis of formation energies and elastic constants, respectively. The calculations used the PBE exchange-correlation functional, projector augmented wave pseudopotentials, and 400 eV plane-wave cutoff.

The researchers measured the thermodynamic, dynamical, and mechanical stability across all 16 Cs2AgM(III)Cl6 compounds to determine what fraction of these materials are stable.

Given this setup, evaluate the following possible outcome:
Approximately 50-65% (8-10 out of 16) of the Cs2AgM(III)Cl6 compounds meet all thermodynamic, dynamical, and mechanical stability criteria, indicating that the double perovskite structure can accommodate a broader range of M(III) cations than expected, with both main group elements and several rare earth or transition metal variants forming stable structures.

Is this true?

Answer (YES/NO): YES